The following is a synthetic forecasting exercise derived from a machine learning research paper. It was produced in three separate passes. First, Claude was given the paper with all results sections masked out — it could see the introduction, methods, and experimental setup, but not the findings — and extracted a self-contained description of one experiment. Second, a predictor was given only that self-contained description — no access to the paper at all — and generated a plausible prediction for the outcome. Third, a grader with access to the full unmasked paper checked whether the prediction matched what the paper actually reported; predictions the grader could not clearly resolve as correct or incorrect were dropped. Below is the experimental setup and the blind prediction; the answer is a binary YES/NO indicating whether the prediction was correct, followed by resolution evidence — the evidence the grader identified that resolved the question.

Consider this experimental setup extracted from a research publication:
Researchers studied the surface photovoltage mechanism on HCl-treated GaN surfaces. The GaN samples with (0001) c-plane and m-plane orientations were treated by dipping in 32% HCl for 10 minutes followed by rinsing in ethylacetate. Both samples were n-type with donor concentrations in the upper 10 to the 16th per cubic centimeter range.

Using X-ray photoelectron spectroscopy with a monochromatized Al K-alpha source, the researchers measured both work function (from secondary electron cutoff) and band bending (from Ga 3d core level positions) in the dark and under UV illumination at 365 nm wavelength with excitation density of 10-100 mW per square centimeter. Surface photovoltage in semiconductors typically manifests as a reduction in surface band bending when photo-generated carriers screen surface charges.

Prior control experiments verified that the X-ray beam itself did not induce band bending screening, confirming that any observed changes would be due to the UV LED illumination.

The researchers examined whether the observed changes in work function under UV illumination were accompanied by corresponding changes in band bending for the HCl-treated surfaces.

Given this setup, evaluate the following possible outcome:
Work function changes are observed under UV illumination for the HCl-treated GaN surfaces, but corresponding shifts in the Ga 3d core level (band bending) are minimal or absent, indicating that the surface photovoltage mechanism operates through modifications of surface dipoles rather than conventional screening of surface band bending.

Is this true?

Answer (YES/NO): YES